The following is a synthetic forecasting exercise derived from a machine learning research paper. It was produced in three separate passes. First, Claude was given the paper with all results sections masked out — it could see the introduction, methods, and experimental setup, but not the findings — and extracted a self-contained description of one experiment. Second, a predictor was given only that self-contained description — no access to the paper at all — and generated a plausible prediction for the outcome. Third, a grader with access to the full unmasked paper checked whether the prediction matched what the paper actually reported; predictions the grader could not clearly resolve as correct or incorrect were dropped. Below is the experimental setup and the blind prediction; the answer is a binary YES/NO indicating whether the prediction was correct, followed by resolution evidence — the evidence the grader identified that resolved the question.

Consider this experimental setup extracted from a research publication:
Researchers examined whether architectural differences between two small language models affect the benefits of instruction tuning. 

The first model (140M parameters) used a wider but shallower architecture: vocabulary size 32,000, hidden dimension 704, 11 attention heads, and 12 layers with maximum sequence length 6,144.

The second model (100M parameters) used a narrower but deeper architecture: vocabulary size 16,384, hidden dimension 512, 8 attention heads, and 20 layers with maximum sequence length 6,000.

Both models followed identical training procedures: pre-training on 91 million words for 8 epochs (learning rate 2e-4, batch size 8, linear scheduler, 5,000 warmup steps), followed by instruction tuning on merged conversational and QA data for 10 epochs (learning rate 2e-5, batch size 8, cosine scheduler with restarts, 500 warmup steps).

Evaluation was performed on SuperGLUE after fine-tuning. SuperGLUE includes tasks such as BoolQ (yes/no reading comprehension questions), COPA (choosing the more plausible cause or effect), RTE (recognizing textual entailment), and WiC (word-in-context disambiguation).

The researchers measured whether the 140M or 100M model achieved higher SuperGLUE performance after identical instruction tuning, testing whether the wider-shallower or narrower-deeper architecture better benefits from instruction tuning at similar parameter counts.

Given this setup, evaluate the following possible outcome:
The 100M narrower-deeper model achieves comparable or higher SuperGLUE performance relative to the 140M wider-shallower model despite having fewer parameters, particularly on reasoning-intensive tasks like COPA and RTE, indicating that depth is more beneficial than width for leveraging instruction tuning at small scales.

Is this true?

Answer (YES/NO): NO